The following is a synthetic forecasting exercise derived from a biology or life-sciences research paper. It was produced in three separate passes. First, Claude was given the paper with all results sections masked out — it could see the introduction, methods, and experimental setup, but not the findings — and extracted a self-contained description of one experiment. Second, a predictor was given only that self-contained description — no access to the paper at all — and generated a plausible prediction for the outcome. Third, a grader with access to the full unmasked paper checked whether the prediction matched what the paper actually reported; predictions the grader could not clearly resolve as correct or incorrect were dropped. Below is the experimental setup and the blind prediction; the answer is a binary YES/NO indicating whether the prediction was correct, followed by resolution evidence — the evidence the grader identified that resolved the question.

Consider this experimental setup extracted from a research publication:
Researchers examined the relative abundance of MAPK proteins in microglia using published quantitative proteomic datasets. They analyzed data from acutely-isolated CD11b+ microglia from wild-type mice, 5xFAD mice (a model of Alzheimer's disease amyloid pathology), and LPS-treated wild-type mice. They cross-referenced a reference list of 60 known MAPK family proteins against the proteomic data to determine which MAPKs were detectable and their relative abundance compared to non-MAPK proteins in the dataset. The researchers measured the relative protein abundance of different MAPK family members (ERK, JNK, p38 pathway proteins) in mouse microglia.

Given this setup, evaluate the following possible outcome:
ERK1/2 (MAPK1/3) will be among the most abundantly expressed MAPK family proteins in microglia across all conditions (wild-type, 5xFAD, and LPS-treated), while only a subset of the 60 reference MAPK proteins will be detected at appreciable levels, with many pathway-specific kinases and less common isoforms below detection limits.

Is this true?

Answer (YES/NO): YES